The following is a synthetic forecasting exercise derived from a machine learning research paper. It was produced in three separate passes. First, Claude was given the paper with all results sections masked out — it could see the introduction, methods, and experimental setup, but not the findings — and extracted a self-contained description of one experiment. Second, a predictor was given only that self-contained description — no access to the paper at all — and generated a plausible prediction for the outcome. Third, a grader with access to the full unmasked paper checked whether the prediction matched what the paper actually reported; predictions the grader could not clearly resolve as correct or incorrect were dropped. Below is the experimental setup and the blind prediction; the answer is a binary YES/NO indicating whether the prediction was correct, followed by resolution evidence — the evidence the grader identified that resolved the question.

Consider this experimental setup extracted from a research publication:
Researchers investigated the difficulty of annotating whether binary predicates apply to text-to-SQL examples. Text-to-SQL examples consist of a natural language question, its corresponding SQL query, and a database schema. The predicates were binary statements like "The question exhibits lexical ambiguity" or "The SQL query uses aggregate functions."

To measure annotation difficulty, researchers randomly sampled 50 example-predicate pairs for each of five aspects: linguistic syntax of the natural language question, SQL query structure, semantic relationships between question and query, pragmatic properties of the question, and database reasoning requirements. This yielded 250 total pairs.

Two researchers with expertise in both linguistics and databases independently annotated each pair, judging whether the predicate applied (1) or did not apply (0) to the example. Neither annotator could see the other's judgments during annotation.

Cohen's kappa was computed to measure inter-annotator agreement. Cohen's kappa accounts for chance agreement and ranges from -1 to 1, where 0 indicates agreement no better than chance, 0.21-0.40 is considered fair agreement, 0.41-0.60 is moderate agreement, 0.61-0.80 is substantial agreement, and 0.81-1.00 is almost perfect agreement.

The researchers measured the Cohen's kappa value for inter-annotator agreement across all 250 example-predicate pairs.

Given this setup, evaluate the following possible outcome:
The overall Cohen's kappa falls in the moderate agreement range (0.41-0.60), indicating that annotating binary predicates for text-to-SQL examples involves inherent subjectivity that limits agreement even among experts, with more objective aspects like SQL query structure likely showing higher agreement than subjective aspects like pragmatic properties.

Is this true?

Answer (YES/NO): NO